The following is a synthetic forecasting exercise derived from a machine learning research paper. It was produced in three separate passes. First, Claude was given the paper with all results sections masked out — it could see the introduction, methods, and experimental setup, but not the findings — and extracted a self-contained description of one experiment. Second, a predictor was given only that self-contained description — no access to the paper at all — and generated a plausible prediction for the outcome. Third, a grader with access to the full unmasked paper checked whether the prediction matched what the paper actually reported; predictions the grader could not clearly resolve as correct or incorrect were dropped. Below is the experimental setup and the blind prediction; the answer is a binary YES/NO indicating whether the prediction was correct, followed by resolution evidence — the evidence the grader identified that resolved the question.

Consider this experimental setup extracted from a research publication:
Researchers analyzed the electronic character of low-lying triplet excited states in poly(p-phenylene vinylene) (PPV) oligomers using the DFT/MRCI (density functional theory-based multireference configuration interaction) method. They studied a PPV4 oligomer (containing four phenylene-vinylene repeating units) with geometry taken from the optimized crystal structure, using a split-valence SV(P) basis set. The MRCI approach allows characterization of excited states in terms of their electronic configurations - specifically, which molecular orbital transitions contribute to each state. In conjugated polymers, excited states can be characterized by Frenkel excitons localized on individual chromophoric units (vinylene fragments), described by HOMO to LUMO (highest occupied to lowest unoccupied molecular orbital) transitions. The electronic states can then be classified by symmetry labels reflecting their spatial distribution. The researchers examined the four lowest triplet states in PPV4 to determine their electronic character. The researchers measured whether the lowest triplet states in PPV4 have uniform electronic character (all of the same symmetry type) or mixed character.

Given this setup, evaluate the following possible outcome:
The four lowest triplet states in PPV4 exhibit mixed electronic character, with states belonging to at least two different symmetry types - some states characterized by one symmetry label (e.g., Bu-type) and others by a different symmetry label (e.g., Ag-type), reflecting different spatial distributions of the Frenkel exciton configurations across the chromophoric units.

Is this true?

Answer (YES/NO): NO